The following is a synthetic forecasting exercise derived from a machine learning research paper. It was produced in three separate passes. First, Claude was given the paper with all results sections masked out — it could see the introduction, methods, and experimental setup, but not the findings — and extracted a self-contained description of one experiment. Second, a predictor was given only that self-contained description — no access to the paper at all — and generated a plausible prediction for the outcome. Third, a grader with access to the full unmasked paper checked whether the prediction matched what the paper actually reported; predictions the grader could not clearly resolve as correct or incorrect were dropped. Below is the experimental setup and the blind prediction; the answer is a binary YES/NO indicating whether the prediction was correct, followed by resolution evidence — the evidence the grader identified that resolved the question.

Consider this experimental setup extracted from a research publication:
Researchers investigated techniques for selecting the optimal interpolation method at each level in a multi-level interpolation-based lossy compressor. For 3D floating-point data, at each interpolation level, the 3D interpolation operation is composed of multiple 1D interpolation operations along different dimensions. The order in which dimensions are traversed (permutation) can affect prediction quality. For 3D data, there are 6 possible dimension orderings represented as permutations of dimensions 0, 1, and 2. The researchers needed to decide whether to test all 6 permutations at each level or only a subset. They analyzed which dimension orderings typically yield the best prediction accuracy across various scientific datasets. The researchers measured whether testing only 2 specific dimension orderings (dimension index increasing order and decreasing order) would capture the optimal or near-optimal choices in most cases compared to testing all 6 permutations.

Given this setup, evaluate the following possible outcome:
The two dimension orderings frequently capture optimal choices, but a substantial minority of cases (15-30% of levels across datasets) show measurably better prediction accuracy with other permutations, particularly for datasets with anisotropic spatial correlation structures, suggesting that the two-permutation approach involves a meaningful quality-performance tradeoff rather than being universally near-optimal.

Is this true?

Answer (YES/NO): NO